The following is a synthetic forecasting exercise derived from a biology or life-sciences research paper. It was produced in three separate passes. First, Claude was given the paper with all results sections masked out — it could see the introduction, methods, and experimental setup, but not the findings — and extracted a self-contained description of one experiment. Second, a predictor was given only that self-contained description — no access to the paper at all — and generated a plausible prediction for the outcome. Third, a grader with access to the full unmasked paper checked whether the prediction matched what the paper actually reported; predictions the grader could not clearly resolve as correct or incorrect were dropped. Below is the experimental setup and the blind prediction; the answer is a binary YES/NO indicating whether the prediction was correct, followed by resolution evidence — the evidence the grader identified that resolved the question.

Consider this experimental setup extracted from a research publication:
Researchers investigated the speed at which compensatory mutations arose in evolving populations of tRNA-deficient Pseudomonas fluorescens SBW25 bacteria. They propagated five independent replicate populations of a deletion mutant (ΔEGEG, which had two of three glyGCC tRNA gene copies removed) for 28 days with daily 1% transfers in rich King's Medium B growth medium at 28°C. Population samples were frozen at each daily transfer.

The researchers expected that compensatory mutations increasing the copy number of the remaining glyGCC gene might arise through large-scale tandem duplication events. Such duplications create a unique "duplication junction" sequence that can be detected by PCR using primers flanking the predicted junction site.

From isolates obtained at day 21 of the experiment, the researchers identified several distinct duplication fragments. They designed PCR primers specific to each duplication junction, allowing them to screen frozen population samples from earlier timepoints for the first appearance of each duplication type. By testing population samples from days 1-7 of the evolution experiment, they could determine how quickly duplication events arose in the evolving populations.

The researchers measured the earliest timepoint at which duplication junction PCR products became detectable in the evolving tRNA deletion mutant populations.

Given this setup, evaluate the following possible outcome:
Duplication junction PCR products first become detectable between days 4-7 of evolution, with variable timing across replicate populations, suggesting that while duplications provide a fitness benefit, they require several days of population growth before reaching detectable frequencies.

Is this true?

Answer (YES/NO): NO